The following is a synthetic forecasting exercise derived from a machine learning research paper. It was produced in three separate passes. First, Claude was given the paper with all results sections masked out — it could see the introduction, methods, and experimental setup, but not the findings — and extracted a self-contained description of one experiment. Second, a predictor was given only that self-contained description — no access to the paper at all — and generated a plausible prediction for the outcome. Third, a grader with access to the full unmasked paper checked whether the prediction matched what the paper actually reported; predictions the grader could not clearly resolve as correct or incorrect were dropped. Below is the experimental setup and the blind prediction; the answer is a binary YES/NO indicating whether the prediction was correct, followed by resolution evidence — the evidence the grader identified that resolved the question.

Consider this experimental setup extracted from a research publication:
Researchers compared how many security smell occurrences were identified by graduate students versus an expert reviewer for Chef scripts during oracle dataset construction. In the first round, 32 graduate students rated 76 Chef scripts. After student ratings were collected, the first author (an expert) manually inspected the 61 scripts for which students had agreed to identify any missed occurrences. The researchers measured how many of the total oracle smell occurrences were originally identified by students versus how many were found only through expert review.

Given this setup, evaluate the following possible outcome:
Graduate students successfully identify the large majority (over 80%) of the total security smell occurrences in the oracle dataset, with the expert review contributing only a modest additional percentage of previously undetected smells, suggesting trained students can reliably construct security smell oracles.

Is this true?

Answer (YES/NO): NO